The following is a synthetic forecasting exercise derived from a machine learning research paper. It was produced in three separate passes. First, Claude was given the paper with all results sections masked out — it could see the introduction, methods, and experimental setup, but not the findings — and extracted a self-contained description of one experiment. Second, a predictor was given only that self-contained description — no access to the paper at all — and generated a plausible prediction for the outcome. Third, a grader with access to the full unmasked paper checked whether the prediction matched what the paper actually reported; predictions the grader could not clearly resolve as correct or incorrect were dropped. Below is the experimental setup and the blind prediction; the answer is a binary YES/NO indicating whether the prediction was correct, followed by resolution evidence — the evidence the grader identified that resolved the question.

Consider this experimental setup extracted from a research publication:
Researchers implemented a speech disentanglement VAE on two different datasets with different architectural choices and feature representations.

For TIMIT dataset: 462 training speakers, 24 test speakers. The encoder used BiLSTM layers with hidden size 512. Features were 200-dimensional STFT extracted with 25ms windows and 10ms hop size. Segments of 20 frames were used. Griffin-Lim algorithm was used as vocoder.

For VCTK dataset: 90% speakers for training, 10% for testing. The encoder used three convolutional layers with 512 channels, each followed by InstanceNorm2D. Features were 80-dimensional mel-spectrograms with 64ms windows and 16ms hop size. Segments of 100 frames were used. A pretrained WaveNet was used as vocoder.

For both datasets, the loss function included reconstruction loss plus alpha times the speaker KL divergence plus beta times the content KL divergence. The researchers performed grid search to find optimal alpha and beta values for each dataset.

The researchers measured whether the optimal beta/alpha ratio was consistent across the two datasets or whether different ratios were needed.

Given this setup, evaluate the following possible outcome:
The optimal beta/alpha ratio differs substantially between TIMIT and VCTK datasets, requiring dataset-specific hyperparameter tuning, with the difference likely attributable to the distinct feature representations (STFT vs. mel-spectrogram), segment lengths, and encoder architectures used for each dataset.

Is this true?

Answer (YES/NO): YES